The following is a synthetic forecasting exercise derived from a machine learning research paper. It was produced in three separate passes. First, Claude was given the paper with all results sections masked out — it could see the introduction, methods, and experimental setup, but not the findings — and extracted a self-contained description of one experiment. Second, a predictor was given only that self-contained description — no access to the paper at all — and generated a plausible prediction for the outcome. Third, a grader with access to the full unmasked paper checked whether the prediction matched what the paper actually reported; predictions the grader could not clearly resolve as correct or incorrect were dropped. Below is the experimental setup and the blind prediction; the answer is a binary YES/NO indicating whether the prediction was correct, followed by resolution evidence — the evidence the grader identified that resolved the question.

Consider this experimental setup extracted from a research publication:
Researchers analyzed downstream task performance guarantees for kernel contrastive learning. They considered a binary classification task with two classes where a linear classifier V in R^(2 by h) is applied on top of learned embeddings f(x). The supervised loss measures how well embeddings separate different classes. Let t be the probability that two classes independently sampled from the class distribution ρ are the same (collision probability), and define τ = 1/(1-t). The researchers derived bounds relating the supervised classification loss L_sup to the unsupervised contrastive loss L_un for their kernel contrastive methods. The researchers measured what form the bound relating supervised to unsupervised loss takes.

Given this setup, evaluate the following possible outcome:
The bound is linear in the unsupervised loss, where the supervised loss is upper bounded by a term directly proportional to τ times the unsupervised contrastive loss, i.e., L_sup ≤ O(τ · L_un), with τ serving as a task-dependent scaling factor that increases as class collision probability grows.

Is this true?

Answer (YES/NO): YES